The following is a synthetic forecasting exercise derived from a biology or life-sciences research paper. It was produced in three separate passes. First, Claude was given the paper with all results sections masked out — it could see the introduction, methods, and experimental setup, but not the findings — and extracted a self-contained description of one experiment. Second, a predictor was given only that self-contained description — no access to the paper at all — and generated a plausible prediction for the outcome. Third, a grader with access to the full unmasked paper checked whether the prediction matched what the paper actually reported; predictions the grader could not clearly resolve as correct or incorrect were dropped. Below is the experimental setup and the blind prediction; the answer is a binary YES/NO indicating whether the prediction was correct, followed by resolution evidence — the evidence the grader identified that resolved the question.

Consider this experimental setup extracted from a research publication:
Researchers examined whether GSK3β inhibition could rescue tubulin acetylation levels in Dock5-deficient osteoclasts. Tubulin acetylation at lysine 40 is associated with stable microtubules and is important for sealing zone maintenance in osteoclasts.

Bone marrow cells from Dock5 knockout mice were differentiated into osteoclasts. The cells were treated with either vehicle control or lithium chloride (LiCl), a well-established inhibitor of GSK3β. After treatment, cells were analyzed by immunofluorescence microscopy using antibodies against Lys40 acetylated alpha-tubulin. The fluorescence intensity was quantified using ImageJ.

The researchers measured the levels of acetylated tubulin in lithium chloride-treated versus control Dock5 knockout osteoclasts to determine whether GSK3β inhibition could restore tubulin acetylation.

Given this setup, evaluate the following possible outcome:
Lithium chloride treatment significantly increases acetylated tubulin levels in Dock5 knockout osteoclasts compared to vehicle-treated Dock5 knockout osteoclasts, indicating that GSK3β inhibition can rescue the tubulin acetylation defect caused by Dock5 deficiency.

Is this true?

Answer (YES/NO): YES